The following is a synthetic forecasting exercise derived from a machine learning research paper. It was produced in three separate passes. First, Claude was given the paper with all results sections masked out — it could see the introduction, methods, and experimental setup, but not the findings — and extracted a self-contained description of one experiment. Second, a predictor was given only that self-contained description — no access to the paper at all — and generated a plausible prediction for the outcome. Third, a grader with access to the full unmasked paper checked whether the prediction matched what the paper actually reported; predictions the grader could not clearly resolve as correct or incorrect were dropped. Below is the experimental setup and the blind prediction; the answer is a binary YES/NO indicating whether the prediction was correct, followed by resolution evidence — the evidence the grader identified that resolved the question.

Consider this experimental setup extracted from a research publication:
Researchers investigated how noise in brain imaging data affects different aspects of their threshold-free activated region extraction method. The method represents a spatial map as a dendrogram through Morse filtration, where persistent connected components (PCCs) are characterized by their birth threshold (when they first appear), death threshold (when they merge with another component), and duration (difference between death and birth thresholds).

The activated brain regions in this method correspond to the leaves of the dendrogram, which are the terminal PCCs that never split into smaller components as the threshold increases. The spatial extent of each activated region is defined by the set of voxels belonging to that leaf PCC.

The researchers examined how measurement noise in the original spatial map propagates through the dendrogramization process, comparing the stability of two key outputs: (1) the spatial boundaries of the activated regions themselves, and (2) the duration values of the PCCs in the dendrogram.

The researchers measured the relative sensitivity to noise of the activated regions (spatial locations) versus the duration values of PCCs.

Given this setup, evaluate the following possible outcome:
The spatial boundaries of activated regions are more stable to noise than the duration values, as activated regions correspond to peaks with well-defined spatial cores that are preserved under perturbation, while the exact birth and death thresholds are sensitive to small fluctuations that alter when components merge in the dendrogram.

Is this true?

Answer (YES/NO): YES